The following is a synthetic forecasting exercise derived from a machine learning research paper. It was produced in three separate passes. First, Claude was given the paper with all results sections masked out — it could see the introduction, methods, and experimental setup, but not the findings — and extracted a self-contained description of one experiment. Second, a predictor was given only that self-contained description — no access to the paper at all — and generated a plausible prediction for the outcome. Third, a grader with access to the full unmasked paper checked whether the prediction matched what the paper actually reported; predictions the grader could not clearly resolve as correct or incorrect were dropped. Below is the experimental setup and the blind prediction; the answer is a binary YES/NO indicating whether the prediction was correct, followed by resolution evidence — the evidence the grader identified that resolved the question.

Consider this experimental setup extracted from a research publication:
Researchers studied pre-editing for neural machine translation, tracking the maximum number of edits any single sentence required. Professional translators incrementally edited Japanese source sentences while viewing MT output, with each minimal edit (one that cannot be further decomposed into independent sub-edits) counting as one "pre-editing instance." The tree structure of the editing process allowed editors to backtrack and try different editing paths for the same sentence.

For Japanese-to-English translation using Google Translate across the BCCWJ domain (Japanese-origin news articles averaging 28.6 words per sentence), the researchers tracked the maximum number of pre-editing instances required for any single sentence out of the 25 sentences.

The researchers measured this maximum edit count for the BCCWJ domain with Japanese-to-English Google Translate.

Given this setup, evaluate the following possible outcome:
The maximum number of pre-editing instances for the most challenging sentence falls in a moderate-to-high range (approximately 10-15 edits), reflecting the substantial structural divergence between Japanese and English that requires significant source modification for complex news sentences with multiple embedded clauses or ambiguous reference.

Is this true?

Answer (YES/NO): NO